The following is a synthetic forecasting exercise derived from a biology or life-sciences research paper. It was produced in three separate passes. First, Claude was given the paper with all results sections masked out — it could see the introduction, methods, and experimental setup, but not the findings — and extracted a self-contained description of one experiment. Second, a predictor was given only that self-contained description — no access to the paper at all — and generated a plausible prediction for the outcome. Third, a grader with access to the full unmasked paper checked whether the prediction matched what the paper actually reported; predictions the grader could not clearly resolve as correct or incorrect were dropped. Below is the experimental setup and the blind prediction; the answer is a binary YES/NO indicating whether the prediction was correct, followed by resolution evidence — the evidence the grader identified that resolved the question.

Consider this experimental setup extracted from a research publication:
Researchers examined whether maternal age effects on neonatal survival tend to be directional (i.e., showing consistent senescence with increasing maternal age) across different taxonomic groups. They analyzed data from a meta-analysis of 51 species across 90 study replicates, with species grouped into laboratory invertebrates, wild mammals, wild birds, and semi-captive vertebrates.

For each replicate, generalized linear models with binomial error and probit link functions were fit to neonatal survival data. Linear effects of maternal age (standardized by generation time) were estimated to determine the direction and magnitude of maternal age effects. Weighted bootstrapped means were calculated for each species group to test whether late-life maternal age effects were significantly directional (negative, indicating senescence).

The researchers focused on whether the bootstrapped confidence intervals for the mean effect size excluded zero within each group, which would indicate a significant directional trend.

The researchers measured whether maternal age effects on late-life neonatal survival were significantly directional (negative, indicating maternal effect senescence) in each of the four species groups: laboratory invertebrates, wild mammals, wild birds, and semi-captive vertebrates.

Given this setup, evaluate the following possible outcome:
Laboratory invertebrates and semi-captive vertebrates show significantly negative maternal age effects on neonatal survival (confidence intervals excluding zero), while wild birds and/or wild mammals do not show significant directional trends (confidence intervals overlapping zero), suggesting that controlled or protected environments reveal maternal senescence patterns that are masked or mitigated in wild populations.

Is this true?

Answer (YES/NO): NO